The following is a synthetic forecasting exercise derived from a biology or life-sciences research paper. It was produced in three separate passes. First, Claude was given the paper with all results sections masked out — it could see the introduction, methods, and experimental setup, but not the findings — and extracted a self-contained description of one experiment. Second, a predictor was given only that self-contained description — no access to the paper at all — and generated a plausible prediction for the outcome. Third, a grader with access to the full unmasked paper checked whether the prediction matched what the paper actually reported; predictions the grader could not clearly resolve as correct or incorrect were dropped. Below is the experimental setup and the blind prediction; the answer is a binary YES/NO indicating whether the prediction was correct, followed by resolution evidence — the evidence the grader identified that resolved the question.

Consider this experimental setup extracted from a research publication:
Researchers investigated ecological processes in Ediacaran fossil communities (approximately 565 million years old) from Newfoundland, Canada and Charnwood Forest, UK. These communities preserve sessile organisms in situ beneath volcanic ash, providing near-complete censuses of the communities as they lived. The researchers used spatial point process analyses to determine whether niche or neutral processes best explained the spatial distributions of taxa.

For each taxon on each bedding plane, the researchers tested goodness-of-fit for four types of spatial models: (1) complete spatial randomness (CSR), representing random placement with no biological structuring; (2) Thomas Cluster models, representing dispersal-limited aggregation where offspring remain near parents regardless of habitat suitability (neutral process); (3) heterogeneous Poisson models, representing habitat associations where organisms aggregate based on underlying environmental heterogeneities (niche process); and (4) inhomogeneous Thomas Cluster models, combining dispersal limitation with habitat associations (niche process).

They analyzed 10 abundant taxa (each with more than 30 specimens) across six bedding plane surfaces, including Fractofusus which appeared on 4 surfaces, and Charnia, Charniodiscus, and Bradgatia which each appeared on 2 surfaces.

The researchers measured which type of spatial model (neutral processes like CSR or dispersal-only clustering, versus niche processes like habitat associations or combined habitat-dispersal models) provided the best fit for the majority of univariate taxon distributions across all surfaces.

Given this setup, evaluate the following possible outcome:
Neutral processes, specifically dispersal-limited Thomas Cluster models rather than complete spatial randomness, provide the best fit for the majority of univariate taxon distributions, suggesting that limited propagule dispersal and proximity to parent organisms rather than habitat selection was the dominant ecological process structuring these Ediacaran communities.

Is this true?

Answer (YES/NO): YES